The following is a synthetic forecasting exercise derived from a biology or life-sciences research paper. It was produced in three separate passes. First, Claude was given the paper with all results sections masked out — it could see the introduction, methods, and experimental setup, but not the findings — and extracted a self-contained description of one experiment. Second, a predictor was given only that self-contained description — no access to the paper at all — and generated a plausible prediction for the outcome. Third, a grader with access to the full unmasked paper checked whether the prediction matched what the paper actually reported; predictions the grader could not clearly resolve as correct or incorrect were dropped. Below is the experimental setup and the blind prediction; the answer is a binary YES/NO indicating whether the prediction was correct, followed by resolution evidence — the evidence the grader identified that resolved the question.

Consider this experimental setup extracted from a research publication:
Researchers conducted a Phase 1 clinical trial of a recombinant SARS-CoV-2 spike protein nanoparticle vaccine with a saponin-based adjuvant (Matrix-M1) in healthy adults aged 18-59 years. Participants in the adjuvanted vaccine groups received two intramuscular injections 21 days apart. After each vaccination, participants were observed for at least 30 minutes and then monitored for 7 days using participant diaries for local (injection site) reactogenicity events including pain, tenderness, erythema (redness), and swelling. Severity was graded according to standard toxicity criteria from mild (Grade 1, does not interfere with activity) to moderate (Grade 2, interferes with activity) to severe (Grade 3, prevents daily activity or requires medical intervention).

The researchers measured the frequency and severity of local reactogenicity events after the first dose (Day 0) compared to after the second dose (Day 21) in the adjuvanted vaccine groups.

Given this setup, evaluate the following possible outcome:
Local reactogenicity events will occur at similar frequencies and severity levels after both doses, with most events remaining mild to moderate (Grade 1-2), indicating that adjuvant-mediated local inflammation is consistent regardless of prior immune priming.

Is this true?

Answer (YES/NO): NO